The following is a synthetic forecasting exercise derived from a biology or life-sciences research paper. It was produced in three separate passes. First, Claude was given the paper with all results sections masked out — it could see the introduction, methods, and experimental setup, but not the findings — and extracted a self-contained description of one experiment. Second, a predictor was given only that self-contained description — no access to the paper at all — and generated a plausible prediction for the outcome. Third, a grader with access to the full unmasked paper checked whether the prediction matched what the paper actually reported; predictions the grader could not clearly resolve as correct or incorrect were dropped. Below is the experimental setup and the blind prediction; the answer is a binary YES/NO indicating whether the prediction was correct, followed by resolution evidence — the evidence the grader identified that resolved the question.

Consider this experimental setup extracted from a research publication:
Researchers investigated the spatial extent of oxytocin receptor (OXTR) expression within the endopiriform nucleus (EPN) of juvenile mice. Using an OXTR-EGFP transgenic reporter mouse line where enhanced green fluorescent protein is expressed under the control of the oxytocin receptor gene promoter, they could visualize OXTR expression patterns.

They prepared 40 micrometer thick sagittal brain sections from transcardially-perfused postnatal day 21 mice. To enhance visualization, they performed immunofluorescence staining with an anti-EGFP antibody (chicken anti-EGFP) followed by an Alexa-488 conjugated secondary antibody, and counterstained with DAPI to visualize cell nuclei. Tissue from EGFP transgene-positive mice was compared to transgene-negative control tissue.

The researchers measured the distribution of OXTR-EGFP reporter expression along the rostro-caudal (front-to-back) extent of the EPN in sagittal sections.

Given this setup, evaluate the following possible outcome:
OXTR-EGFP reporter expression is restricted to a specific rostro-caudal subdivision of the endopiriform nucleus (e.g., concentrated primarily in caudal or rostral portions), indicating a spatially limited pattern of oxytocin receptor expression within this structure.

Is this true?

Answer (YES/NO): NO